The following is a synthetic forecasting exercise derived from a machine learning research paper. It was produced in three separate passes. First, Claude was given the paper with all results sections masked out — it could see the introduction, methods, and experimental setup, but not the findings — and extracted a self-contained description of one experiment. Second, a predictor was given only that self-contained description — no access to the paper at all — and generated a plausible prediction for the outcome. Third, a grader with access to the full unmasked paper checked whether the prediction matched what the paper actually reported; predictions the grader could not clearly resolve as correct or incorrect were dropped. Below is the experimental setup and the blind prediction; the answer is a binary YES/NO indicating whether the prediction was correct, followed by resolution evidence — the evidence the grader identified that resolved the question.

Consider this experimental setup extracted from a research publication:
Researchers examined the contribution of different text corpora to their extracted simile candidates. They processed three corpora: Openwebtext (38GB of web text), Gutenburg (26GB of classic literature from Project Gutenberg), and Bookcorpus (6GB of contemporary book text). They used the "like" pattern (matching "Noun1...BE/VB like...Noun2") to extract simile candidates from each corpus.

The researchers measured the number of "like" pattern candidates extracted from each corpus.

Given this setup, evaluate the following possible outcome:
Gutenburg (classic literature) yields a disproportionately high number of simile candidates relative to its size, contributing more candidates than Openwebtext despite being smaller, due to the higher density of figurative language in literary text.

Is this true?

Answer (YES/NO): NO